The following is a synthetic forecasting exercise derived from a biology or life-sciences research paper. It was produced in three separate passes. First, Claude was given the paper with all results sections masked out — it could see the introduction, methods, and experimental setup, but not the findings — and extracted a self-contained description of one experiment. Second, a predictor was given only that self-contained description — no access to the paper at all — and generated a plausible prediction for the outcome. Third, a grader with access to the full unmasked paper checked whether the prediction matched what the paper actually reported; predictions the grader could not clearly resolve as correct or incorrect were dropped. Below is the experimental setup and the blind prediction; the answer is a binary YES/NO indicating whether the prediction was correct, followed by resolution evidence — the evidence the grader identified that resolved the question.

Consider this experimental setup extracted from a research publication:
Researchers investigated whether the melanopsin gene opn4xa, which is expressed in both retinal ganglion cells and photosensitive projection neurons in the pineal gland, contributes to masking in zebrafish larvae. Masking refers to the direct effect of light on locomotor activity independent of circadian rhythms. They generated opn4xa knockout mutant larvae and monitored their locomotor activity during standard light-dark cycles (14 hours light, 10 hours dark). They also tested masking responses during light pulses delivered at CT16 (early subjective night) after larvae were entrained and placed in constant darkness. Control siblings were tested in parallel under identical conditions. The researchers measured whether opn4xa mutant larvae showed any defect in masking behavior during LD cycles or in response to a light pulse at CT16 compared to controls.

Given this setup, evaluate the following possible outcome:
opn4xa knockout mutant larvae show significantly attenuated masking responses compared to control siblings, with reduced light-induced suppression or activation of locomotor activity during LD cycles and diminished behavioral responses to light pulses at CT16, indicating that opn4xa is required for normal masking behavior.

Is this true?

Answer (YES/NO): NO